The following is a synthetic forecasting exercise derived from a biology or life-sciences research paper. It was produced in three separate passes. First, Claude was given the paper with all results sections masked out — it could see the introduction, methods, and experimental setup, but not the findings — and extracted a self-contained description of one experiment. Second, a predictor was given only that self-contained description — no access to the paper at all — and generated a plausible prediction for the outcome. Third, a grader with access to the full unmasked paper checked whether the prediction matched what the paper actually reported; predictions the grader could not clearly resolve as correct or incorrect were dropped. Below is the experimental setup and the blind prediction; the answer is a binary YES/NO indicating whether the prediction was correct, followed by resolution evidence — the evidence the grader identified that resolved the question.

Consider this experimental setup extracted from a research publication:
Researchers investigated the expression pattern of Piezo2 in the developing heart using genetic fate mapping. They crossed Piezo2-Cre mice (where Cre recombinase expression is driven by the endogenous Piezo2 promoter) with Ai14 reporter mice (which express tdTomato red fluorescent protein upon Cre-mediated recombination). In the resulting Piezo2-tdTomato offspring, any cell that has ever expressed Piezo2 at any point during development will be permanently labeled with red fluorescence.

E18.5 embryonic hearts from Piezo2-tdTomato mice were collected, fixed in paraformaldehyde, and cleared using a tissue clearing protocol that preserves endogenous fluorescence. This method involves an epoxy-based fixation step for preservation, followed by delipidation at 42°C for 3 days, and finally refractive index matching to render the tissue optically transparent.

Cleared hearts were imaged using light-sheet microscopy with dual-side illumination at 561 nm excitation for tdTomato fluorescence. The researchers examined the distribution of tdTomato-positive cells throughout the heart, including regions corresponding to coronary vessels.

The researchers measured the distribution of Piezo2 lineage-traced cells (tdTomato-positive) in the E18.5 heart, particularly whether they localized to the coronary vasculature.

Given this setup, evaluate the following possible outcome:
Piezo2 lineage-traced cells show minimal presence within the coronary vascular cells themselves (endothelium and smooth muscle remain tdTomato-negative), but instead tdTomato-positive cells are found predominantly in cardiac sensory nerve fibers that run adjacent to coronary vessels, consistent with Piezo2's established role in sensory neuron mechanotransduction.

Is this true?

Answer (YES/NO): NO